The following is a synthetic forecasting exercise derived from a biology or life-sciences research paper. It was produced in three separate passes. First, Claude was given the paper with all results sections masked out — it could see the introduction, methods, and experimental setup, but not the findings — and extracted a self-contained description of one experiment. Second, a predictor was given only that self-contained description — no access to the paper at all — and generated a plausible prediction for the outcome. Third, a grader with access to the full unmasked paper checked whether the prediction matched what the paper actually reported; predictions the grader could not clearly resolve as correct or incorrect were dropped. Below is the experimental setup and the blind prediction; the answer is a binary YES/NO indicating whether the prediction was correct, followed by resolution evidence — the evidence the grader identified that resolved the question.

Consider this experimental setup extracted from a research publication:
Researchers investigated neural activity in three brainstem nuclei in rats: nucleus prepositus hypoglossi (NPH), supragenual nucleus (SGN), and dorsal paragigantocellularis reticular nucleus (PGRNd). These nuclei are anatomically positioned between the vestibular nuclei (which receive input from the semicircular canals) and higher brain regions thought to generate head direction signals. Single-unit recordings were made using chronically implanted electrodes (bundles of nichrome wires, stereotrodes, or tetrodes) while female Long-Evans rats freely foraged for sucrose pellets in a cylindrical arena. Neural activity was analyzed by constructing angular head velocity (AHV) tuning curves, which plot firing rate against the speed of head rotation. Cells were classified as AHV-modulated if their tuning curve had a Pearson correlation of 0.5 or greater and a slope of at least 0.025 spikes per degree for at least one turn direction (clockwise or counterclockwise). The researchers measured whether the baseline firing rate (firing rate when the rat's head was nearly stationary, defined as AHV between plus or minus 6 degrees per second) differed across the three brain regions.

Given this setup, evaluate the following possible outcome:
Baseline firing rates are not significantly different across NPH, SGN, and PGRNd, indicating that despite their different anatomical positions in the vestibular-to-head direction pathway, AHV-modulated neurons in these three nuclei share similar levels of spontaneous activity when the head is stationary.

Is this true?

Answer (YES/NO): NO